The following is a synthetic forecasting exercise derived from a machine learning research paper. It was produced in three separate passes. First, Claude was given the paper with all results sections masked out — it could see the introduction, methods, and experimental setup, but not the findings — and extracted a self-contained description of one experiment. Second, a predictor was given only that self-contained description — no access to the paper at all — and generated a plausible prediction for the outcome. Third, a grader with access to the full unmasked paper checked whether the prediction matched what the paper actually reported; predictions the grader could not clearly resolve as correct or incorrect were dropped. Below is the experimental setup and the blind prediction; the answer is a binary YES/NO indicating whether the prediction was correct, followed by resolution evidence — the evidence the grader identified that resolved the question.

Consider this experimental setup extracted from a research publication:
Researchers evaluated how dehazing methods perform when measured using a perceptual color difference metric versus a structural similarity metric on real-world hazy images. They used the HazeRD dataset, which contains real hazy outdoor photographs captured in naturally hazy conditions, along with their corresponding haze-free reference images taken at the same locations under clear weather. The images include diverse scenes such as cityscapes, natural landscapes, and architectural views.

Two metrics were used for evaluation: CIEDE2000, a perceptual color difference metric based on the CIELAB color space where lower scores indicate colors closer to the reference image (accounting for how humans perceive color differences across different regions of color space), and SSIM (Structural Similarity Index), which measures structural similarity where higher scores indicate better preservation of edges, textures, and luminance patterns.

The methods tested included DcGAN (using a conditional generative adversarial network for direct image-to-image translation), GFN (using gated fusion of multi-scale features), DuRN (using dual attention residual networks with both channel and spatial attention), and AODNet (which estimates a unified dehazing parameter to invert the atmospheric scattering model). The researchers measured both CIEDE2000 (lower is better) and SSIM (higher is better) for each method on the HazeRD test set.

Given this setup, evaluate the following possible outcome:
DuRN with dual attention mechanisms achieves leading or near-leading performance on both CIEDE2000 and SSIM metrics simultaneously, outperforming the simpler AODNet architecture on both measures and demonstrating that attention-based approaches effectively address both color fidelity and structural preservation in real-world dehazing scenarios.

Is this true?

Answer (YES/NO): YES